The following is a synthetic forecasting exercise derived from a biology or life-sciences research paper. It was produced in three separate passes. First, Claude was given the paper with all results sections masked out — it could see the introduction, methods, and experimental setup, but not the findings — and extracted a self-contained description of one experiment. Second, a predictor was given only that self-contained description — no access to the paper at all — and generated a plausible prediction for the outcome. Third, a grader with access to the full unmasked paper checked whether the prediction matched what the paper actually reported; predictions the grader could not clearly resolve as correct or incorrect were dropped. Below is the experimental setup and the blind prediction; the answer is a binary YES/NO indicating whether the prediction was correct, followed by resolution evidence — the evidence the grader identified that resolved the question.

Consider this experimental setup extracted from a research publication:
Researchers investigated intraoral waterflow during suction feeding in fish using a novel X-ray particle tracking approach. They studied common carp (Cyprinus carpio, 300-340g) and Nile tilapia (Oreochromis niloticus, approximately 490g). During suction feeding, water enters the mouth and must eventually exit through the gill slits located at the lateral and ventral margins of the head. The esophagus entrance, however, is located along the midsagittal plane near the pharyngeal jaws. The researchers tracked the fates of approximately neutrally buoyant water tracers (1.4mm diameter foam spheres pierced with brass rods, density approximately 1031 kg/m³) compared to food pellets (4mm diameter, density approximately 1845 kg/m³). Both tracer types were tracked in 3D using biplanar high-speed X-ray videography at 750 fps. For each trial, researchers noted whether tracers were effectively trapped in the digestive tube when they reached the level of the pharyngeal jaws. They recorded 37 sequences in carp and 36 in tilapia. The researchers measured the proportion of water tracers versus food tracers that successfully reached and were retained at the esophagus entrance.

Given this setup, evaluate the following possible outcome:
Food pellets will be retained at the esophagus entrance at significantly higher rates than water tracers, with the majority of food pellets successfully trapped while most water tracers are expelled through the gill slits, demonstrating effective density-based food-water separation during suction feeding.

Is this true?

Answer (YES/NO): NO